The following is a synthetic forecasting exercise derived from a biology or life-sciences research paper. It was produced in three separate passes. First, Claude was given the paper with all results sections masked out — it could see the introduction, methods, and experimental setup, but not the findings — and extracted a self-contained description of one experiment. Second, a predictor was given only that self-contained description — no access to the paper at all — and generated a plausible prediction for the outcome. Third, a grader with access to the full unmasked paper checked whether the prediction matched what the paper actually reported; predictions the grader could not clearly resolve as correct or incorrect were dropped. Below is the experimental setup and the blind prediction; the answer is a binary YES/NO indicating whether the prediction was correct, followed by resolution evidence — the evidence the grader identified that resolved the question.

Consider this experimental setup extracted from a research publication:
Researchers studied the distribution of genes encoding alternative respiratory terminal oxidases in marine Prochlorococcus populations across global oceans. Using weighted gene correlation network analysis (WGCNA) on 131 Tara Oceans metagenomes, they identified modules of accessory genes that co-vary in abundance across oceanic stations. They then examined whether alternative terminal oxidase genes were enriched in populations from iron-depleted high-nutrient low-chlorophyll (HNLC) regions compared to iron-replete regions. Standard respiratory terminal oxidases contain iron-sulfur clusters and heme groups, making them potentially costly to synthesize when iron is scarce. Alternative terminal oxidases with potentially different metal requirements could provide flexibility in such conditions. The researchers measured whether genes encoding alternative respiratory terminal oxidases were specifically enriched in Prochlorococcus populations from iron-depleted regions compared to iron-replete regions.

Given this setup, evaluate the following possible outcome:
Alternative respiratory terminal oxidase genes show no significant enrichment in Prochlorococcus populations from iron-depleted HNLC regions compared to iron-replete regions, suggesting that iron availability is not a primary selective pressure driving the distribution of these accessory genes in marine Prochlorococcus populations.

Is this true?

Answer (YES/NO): NO